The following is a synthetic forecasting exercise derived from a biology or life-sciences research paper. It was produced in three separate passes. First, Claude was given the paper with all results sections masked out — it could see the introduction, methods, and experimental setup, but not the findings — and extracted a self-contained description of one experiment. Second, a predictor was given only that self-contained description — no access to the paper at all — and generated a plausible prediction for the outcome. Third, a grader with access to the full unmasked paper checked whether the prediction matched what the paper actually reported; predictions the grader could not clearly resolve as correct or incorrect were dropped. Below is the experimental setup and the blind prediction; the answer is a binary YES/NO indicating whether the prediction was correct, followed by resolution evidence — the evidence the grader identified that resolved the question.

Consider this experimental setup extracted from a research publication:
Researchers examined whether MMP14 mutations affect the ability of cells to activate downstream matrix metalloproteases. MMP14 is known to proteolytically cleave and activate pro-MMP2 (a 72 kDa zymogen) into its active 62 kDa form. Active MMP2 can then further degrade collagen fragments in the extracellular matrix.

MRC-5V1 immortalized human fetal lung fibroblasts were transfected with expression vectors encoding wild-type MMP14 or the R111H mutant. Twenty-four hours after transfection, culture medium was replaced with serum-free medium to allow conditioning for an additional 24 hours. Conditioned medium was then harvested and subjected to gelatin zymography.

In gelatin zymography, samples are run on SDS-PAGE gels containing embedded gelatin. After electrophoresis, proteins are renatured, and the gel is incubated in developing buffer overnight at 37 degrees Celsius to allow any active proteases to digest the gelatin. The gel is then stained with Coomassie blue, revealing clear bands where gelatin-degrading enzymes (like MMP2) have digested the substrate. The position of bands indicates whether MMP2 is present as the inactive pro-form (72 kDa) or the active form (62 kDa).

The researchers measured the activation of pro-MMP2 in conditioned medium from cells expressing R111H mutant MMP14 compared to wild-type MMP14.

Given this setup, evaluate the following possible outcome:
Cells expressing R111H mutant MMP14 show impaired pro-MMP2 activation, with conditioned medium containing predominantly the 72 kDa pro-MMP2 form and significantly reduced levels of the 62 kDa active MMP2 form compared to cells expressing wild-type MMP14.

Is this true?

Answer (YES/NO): YES